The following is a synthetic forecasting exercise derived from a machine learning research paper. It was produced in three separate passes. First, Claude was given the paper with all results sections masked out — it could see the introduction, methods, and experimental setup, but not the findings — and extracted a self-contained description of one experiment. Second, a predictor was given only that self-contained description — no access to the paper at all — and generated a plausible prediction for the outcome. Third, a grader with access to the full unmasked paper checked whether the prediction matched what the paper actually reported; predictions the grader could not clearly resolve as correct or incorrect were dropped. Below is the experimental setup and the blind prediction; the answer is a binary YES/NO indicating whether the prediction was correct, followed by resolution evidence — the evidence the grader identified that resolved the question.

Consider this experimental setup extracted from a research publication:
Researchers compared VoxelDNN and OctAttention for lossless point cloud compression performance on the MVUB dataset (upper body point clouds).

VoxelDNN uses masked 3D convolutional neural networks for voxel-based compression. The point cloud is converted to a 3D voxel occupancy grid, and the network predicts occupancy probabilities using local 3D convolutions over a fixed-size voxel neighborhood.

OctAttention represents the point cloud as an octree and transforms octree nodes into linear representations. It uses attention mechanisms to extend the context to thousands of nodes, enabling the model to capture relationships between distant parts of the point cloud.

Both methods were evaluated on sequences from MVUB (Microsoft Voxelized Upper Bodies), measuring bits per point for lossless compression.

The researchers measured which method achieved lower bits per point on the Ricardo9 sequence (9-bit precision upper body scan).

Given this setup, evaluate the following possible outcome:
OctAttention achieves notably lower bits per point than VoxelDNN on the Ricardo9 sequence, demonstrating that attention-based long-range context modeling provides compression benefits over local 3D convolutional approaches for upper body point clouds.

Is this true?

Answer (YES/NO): NO